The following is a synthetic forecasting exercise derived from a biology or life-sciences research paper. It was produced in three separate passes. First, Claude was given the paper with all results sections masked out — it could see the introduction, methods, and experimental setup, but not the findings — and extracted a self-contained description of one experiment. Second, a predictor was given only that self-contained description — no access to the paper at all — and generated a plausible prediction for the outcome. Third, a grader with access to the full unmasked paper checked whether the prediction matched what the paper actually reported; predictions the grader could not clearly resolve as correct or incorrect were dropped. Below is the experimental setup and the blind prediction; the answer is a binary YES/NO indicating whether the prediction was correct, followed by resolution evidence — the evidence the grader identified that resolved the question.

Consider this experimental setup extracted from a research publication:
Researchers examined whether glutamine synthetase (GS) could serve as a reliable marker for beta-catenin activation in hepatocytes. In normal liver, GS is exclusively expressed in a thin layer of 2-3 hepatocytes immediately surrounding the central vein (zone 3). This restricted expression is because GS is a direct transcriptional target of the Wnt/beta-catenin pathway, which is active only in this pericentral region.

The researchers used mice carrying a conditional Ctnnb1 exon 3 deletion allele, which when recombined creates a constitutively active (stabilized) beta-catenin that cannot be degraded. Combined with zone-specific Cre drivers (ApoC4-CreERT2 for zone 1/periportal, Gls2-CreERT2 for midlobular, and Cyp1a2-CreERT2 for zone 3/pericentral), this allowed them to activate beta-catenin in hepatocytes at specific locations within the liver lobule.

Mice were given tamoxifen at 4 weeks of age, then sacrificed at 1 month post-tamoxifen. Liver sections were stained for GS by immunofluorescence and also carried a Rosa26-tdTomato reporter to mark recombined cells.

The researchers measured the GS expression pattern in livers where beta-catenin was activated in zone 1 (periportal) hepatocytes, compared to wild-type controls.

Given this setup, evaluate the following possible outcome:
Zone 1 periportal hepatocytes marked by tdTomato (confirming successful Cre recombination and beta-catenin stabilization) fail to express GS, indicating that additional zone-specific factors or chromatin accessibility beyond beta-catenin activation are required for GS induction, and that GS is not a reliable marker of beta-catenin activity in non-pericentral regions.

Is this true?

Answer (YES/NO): NO